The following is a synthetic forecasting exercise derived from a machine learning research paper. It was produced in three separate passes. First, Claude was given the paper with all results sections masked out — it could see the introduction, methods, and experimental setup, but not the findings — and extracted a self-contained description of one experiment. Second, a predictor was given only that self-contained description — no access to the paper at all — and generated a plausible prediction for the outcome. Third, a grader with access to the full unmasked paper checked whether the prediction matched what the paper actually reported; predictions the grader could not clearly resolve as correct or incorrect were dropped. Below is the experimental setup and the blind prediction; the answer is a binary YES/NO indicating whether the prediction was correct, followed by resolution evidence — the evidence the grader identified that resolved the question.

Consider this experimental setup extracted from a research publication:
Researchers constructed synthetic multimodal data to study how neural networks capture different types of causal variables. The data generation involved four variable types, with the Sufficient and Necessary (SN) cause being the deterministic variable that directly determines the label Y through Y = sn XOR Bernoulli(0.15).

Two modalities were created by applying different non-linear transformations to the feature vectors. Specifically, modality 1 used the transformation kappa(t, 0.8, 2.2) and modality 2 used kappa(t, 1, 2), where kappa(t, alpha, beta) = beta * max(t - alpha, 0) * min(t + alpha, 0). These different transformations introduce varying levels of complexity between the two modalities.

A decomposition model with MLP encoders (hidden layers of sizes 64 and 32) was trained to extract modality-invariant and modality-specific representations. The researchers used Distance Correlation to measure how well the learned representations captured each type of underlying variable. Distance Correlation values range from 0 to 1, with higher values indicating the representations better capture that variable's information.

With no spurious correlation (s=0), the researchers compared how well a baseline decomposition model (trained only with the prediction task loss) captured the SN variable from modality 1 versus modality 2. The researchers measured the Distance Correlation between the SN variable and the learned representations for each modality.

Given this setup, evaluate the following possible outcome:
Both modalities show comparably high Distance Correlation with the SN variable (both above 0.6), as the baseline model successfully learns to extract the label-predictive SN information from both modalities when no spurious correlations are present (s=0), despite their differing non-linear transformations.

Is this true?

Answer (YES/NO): NO